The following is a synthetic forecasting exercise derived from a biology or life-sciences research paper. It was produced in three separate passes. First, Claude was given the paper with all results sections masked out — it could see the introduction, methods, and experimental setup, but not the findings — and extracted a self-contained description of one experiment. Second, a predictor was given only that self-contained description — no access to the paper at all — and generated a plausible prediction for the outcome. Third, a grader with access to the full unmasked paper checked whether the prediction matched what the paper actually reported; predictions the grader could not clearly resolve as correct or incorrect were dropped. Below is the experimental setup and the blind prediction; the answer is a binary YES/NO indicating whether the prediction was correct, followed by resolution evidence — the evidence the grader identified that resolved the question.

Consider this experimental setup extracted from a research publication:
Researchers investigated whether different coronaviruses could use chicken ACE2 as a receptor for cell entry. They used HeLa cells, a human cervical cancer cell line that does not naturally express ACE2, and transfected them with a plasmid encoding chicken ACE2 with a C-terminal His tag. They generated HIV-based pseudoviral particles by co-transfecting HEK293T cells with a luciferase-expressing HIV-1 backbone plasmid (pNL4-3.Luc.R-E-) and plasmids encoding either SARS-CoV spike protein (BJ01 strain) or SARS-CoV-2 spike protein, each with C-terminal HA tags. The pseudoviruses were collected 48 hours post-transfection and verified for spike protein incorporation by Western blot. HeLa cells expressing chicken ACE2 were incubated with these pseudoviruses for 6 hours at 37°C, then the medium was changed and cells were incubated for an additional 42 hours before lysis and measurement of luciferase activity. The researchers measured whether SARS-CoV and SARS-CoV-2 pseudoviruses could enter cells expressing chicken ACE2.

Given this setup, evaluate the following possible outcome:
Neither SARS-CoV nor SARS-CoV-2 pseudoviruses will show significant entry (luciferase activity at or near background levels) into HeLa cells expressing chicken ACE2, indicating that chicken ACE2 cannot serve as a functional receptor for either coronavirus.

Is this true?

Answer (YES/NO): NO